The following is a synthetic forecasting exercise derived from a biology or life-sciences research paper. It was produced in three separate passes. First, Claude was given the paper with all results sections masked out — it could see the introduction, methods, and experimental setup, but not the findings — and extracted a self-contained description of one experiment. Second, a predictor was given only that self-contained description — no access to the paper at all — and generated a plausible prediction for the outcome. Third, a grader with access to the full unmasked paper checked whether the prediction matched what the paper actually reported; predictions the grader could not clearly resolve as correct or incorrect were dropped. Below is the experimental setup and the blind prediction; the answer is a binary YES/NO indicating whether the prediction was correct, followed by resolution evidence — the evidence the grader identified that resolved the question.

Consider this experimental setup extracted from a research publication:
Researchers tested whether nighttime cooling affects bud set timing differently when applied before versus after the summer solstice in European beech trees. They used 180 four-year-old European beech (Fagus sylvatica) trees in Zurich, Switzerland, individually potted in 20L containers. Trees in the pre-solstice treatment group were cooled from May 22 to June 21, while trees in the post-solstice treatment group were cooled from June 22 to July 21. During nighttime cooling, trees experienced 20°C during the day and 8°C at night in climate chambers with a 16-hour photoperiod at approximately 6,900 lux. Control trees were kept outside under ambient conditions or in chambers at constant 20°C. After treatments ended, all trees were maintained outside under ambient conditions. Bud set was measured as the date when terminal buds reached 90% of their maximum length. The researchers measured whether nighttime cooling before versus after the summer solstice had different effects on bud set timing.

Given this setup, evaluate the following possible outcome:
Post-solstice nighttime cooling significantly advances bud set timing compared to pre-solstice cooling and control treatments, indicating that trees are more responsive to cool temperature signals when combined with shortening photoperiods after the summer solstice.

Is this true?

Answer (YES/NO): NO